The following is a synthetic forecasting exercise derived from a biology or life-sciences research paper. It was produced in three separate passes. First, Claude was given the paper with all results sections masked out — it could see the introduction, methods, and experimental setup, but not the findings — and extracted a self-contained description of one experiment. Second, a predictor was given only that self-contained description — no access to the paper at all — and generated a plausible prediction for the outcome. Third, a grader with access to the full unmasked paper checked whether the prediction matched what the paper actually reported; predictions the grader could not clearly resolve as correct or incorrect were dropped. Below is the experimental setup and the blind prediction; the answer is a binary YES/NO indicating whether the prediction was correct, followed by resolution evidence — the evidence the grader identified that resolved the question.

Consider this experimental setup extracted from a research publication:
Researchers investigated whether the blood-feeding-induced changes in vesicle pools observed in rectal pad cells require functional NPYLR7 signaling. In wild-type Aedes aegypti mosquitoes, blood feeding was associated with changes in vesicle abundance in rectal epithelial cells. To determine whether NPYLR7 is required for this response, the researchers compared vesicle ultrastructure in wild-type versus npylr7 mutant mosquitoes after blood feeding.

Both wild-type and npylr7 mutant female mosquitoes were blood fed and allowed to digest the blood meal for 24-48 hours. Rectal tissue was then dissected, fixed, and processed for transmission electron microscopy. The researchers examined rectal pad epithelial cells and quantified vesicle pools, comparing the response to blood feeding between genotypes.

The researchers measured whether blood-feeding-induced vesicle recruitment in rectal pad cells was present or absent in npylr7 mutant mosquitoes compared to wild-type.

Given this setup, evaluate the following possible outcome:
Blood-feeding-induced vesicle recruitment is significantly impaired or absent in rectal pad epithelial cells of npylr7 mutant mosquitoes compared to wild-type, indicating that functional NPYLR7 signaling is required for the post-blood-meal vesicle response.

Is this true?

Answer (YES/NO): YES